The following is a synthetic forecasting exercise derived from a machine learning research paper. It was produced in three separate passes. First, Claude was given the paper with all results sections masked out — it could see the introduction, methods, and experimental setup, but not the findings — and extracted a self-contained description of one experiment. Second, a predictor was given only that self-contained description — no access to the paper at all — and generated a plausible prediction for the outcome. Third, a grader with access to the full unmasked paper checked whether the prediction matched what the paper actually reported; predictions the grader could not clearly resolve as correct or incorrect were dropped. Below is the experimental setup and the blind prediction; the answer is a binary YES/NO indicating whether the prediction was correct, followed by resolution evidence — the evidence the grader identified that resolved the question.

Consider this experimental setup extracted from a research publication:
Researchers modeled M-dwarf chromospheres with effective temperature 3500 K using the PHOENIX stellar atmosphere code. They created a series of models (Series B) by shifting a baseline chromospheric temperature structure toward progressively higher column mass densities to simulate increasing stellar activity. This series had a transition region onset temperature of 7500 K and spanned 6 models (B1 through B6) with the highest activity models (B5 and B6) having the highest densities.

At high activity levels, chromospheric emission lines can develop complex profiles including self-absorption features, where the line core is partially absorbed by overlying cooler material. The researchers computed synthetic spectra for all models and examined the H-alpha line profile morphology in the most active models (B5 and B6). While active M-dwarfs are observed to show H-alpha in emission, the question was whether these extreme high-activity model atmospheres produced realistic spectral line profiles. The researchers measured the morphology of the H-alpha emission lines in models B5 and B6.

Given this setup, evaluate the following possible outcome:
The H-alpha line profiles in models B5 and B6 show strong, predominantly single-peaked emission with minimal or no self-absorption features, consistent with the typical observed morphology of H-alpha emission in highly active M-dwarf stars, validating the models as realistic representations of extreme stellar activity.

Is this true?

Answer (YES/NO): NO